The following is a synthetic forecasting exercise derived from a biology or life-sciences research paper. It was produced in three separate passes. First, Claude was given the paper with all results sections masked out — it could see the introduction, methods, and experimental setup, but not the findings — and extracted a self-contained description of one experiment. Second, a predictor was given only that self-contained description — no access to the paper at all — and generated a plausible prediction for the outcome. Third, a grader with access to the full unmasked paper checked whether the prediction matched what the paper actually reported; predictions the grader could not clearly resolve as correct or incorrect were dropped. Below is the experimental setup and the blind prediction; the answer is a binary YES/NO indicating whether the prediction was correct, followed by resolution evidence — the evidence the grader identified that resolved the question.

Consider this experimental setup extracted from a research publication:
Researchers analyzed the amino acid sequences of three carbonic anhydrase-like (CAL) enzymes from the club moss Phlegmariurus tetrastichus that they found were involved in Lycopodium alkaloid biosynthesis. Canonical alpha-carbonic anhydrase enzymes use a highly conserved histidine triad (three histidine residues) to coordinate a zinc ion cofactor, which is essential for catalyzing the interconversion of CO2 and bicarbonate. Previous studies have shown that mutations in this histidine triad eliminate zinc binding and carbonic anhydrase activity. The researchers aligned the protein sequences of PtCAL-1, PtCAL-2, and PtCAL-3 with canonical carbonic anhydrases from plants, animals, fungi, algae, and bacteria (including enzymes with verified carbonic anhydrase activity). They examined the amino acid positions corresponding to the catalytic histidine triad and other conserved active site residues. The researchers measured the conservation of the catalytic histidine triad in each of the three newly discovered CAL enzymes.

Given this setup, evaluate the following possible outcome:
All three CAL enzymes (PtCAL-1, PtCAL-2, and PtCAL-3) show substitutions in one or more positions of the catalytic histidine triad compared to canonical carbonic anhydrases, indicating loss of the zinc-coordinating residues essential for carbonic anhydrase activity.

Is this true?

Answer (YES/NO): NO